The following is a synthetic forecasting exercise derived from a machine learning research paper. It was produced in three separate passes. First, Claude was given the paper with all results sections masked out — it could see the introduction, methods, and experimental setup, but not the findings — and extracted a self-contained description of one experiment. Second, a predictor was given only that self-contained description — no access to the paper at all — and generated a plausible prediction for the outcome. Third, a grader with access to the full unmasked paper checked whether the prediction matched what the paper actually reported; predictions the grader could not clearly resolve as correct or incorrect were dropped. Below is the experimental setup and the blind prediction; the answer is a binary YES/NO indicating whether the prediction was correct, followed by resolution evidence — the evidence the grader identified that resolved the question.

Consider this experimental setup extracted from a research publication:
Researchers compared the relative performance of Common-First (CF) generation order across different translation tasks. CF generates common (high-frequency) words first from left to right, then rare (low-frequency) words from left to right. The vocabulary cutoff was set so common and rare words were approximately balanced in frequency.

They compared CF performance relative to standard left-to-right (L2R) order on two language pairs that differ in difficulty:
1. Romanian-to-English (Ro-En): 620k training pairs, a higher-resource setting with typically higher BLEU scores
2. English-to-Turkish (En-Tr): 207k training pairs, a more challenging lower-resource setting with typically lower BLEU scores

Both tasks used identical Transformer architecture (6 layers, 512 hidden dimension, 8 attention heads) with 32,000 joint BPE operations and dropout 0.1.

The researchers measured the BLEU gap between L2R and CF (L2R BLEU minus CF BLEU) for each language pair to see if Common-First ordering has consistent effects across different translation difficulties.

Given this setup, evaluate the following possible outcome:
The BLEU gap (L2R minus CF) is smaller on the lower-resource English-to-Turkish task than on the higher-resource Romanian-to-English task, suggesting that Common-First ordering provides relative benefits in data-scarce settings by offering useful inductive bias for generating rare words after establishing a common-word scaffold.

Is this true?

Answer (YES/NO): NO